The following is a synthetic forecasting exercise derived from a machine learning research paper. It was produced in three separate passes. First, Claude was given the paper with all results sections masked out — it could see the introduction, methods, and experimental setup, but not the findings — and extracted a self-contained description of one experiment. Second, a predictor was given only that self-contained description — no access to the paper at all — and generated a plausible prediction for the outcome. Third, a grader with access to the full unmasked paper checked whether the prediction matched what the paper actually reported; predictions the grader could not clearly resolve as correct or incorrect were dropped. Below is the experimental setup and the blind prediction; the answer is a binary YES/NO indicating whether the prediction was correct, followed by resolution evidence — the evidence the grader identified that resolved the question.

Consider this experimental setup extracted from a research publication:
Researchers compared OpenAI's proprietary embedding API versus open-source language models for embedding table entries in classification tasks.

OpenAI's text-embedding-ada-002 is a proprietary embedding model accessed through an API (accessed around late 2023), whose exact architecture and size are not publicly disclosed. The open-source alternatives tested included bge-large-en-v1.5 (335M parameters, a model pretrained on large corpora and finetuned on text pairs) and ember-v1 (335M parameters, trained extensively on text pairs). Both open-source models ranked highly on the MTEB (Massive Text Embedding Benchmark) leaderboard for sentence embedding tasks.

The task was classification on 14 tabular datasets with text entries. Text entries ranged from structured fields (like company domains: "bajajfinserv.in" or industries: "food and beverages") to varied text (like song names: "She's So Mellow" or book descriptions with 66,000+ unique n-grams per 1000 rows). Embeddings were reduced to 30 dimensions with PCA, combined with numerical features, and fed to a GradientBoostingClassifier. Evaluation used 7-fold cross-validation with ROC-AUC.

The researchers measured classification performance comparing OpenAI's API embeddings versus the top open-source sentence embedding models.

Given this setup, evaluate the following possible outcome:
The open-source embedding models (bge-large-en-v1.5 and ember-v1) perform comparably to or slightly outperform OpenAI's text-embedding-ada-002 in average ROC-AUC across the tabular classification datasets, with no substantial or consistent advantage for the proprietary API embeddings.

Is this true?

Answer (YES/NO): YES